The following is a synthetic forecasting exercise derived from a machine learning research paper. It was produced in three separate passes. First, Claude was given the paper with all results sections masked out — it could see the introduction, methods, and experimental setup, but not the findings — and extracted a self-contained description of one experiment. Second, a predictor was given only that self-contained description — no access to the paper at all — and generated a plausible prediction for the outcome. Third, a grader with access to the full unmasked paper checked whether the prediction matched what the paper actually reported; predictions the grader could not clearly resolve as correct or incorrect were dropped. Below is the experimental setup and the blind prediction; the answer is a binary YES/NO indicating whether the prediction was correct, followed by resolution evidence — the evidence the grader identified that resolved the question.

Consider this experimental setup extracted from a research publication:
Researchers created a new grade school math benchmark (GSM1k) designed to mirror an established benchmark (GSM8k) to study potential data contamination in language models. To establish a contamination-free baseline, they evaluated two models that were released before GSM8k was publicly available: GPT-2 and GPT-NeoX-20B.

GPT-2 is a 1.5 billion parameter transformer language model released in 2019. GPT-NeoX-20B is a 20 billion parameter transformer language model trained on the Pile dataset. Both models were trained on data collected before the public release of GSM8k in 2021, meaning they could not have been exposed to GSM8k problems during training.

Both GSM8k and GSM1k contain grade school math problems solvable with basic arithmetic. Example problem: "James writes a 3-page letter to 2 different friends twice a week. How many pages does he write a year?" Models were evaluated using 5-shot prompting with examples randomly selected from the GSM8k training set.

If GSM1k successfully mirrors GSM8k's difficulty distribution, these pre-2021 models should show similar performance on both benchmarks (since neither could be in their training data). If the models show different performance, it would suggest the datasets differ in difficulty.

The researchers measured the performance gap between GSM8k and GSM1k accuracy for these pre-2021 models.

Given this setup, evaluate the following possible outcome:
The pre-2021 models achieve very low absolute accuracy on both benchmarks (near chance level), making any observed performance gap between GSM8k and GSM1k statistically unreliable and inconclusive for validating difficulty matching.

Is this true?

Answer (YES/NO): NO